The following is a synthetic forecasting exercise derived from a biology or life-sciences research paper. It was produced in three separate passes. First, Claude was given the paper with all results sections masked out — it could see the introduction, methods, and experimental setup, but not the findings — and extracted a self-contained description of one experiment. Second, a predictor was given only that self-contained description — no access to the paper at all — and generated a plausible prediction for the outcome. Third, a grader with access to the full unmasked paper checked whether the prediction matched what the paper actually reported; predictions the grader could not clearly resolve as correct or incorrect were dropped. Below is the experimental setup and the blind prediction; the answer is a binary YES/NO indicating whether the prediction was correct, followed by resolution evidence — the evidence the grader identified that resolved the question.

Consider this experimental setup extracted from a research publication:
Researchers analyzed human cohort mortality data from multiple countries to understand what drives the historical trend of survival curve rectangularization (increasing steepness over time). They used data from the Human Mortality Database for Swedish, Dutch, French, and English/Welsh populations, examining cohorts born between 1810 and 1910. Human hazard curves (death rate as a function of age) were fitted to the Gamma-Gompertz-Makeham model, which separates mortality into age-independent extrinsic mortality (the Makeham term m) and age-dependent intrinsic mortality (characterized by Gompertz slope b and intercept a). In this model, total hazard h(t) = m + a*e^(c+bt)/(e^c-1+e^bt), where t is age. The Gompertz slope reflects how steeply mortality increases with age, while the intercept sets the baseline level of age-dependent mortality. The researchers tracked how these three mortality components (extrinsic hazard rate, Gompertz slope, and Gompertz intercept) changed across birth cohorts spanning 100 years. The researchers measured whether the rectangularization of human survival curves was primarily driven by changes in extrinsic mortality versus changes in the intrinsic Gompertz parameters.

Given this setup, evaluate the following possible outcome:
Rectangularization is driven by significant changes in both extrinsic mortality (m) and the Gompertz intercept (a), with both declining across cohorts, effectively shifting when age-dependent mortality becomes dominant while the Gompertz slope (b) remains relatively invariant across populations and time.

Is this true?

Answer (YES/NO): NO